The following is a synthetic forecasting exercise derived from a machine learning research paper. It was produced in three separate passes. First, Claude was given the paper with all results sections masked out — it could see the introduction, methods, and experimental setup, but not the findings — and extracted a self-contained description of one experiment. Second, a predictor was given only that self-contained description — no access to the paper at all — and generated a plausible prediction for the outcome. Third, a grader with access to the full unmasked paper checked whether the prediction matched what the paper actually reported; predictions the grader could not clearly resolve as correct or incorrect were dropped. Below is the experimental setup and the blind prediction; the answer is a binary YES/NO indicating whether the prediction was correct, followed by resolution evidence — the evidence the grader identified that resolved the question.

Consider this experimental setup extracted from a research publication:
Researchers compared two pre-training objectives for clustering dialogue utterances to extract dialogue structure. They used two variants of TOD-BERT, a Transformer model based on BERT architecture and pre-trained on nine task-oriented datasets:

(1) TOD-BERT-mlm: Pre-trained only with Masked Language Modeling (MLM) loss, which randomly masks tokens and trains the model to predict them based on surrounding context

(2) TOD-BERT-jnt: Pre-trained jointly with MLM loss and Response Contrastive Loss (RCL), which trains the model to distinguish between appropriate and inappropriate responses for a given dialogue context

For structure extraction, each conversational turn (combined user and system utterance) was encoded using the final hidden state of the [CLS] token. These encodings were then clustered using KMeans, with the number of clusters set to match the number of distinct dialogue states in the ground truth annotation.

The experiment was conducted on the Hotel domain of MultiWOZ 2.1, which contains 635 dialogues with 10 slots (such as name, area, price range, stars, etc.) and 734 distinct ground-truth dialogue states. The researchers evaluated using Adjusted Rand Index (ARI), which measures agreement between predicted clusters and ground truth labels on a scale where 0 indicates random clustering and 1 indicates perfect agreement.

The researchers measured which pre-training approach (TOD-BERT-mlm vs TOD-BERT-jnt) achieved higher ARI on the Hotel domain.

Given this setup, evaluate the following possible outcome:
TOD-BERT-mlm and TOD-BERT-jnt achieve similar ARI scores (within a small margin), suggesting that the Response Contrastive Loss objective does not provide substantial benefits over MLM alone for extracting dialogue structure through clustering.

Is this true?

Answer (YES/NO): YES